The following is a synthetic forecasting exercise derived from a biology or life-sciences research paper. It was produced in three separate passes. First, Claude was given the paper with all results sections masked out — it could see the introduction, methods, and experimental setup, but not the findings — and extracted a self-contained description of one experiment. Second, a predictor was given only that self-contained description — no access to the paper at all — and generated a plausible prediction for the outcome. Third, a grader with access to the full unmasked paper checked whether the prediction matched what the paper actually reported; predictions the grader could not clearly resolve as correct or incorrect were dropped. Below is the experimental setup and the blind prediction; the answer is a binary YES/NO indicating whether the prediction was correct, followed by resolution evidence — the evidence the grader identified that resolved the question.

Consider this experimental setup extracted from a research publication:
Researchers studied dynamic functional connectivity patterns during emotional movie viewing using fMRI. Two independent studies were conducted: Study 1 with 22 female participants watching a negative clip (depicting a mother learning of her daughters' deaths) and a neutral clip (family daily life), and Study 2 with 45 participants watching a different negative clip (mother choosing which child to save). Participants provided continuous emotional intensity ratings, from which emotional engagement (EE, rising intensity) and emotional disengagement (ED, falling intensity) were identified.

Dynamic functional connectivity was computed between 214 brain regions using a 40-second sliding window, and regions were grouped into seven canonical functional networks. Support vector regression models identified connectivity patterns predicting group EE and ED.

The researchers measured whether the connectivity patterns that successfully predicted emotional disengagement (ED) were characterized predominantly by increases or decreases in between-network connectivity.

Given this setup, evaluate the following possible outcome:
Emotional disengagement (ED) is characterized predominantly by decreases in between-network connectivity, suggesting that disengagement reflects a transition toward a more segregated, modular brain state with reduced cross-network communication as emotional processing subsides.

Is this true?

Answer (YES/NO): NO